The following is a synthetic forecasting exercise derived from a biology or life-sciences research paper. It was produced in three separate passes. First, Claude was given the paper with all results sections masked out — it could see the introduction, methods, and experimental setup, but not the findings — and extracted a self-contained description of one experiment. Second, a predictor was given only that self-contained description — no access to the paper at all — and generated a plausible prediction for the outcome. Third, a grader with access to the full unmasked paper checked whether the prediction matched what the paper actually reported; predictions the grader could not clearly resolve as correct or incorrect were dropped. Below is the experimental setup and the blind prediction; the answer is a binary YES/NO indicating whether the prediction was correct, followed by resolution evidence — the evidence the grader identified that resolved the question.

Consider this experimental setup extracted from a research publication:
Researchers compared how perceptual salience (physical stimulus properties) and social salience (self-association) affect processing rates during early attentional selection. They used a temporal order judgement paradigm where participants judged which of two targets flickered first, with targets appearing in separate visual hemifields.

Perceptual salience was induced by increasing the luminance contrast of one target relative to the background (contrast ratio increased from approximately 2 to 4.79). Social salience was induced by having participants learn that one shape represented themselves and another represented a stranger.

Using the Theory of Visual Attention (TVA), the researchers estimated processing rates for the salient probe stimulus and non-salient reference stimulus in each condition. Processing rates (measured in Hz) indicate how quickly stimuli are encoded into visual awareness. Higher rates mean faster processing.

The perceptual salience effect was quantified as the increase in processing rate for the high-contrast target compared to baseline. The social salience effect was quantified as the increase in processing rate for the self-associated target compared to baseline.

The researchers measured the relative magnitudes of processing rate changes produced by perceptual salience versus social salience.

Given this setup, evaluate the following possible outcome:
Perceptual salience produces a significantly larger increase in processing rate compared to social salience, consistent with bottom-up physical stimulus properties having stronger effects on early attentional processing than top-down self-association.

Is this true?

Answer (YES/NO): YES